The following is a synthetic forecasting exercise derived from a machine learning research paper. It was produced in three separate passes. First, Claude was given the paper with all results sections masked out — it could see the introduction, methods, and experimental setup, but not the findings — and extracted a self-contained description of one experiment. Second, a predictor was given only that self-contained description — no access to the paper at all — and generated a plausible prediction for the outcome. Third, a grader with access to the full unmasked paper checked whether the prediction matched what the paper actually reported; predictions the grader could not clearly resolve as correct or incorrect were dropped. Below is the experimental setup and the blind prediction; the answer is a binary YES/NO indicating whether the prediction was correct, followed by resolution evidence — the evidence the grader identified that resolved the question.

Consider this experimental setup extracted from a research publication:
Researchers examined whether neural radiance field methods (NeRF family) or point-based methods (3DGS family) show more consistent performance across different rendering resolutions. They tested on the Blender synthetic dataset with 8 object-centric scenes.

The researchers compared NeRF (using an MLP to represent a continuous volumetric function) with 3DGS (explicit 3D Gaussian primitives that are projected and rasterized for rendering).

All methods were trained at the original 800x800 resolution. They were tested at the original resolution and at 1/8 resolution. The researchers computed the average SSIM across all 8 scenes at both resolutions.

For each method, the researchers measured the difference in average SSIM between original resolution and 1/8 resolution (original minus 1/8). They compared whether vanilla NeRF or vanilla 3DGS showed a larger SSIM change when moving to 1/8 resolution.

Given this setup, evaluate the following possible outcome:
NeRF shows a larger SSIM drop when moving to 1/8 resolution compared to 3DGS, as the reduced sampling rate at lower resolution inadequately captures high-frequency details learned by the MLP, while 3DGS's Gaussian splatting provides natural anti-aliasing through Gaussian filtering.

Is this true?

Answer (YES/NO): NO